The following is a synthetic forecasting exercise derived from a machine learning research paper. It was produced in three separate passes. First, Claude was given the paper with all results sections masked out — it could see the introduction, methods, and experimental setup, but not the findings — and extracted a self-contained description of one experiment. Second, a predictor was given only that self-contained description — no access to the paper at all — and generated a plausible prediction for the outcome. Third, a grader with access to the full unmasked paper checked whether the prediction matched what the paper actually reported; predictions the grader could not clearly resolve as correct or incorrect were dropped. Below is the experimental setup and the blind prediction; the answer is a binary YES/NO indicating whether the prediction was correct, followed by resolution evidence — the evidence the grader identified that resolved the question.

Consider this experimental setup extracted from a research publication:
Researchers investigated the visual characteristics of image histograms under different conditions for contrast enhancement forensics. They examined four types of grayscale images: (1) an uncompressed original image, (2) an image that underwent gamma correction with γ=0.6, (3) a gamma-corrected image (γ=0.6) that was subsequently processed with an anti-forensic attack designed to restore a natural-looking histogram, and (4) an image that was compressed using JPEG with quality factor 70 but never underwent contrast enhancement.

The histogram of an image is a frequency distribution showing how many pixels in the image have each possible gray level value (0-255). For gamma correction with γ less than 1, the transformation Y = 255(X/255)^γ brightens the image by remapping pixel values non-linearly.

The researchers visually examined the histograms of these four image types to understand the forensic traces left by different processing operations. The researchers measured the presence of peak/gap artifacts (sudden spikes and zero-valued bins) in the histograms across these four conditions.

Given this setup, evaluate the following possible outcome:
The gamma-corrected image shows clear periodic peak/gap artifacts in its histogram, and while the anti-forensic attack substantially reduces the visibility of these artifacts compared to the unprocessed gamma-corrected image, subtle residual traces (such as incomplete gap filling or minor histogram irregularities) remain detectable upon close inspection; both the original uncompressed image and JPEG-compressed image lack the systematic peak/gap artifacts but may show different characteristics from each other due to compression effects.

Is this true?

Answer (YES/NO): NO